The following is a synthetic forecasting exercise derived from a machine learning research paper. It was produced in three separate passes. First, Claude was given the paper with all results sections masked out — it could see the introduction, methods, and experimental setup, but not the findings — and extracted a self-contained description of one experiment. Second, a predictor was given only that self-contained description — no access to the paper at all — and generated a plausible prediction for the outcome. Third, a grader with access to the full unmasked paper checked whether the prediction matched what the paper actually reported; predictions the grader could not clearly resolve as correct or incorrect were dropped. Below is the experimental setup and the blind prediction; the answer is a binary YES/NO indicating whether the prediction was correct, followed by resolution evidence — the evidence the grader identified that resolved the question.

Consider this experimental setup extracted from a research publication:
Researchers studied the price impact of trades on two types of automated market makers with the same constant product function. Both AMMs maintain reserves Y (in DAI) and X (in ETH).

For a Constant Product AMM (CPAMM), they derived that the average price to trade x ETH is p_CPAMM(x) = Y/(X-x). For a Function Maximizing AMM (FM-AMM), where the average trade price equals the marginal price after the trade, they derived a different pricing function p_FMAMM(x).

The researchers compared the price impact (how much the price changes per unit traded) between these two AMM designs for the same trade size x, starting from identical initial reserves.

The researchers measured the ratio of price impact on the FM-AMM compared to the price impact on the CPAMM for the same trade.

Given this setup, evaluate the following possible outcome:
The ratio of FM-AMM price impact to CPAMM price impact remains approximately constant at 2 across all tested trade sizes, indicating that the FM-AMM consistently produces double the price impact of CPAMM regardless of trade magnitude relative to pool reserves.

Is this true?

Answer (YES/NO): YES